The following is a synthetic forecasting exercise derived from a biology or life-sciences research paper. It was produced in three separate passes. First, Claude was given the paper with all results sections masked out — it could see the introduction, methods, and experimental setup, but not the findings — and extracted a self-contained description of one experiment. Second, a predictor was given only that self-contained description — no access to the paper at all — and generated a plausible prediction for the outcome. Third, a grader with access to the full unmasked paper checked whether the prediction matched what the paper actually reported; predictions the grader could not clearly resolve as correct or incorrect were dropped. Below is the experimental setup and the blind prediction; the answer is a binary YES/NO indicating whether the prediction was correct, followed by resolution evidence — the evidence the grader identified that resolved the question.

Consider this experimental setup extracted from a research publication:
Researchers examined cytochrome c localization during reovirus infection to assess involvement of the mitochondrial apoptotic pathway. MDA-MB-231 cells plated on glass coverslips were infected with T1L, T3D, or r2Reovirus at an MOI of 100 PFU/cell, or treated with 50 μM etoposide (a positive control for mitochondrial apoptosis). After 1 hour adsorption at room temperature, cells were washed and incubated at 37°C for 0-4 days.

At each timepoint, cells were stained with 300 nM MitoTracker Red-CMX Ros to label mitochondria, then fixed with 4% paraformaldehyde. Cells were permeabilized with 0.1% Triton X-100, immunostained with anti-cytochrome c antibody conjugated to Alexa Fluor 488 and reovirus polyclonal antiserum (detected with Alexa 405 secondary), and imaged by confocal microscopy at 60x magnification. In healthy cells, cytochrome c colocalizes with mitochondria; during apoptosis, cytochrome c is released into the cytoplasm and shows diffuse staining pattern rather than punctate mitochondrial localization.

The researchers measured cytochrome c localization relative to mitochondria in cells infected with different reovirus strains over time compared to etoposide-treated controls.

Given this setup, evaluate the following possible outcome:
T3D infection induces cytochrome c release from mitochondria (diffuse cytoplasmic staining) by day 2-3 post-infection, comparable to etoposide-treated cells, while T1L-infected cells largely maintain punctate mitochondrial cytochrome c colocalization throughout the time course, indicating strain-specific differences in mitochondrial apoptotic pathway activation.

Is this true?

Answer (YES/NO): NO